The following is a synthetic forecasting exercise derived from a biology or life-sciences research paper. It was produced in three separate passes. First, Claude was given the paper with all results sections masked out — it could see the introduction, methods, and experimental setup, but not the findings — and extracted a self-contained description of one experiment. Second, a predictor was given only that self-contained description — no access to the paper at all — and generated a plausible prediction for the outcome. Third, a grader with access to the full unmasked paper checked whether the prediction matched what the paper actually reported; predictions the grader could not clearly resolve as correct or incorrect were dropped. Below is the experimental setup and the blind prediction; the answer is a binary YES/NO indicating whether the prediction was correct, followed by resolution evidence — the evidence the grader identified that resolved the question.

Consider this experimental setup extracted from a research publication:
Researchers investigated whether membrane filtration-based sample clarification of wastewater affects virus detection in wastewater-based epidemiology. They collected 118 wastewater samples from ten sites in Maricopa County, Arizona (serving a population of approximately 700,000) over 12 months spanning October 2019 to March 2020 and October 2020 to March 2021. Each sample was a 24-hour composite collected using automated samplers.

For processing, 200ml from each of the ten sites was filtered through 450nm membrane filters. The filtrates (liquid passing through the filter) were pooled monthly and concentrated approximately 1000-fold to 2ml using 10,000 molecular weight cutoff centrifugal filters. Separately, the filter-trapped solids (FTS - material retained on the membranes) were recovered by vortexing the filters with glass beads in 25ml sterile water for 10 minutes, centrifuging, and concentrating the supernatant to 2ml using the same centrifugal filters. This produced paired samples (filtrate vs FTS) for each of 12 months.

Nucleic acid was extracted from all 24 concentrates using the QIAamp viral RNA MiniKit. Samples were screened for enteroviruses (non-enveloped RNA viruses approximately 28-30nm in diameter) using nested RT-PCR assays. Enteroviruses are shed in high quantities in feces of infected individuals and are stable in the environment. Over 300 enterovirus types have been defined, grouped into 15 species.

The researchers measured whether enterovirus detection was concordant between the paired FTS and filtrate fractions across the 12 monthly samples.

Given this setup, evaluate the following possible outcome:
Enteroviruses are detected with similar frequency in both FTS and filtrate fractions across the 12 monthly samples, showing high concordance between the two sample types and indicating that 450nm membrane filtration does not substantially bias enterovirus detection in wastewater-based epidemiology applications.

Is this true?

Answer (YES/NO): NO